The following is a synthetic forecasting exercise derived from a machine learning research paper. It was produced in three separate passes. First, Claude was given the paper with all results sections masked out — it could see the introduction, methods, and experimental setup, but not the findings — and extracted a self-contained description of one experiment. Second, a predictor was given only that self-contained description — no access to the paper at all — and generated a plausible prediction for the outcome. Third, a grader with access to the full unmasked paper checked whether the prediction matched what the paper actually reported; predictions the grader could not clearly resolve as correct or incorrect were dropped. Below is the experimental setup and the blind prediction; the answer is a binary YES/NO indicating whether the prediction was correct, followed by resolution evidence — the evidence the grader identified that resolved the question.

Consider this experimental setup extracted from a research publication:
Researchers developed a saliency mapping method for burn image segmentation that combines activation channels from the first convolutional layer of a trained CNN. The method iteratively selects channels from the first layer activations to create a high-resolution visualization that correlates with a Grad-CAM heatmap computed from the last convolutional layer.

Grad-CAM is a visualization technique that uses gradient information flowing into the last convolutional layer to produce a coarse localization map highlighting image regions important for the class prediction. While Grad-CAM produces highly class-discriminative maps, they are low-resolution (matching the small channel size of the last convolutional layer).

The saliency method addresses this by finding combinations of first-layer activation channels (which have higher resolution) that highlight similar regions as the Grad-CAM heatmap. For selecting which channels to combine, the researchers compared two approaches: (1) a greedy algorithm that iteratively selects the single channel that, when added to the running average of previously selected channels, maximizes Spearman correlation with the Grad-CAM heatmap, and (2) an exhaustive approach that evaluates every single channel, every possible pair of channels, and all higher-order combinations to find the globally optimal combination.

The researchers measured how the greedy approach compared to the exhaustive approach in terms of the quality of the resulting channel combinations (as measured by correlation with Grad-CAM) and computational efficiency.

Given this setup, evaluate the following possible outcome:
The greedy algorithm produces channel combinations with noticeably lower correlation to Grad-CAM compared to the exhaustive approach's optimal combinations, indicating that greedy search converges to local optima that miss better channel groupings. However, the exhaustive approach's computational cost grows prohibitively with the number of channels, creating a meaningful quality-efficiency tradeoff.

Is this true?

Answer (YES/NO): NO